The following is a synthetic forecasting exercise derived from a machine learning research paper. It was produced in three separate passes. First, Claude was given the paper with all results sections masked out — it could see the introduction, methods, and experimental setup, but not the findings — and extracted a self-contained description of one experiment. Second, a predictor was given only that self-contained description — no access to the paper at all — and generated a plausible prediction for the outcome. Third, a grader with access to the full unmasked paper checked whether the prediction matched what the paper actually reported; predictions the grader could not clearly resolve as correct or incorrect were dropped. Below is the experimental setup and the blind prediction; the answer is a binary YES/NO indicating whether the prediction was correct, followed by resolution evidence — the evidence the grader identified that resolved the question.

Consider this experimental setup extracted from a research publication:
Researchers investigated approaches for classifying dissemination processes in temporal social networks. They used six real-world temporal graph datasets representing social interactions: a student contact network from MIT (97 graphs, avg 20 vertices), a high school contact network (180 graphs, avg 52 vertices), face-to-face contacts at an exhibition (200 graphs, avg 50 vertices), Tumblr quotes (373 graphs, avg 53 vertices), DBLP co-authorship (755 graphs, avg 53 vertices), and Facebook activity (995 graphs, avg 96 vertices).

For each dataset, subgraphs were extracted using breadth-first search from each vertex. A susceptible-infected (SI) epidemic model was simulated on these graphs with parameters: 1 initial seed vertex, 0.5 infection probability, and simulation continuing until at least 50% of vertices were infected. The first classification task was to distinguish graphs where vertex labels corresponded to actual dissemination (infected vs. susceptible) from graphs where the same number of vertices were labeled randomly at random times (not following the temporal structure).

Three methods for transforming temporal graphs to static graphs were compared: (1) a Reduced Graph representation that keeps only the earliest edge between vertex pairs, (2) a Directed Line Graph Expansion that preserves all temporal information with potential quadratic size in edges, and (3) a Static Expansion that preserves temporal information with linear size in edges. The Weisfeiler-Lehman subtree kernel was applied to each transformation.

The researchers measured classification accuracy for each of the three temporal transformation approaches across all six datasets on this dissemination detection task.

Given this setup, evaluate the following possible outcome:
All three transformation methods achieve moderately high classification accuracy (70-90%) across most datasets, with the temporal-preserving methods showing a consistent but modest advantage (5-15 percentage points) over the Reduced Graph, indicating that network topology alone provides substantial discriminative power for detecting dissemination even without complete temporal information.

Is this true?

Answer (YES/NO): NO